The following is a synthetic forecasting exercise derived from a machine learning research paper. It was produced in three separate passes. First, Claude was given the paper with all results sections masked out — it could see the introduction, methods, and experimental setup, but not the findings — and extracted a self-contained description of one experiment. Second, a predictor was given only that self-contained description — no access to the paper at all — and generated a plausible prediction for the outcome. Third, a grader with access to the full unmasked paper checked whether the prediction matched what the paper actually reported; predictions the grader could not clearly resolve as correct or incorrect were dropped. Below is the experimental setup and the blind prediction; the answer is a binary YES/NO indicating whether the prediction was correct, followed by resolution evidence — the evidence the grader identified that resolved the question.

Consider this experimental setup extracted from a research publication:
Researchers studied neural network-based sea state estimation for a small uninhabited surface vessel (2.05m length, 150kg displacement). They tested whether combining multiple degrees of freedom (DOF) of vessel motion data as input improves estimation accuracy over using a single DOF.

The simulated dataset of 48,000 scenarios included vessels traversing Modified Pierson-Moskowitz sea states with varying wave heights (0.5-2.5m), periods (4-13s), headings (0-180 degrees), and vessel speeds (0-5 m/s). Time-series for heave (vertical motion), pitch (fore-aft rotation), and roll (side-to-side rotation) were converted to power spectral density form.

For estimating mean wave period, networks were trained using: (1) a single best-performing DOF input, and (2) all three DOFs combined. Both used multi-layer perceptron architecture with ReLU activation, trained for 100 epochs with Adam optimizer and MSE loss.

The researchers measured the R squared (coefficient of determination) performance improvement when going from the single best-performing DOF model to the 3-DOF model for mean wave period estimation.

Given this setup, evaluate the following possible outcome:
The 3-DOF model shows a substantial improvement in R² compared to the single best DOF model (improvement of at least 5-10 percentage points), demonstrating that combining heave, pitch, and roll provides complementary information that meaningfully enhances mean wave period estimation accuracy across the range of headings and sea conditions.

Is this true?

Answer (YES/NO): YES